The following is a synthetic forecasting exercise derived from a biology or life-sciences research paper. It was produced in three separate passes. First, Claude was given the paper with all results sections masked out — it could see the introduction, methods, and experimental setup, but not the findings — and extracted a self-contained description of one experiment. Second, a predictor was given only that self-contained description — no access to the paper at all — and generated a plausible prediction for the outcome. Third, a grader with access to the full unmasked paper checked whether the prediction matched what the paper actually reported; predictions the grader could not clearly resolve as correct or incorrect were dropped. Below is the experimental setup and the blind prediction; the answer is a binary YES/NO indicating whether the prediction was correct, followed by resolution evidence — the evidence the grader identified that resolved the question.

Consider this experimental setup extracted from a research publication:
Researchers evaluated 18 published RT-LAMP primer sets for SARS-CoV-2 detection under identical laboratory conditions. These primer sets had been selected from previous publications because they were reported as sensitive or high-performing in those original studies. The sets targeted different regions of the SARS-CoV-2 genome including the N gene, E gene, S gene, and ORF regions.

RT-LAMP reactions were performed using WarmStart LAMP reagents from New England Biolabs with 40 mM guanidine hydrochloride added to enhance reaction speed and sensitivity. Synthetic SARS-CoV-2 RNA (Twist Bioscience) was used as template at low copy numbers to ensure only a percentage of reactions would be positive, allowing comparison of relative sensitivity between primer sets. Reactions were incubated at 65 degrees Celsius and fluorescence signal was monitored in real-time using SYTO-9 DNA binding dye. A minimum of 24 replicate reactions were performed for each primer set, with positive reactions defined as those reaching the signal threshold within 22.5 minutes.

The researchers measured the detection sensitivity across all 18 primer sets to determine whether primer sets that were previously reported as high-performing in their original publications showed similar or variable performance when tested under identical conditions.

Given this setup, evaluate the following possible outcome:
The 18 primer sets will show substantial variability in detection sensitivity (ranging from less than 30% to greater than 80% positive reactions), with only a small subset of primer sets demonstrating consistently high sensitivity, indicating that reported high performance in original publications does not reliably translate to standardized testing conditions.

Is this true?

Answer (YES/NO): YES